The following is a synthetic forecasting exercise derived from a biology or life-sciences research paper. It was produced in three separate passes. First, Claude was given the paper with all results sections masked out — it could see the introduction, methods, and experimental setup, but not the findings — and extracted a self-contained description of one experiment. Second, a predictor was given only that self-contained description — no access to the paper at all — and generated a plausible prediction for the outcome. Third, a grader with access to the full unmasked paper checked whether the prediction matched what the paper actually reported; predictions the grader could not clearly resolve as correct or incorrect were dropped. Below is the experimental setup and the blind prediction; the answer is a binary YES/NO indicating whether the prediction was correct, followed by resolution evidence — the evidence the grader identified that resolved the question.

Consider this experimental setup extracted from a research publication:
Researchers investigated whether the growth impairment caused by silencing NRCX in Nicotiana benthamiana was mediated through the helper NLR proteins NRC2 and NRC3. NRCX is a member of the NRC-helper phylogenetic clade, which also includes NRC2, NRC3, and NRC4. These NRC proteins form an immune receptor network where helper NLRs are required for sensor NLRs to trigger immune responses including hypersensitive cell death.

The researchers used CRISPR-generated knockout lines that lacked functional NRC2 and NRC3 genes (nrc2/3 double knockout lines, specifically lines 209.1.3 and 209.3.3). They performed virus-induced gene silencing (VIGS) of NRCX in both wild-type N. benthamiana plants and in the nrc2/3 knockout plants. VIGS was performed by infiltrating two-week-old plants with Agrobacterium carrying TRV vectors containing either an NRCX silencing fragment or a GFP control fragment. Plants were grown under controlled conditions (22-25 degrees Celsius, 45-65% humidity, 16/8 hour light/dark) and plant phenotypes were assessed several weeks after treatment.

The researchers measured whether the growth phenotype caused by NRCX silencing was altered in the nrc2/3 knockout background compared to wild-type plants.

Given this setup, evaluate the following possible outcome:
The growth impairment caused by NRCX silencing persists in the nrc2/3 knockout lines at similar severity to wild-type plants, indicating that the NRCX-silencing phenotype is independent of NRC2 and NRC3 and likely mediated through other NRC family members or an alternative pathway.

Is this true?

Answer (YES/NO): NO